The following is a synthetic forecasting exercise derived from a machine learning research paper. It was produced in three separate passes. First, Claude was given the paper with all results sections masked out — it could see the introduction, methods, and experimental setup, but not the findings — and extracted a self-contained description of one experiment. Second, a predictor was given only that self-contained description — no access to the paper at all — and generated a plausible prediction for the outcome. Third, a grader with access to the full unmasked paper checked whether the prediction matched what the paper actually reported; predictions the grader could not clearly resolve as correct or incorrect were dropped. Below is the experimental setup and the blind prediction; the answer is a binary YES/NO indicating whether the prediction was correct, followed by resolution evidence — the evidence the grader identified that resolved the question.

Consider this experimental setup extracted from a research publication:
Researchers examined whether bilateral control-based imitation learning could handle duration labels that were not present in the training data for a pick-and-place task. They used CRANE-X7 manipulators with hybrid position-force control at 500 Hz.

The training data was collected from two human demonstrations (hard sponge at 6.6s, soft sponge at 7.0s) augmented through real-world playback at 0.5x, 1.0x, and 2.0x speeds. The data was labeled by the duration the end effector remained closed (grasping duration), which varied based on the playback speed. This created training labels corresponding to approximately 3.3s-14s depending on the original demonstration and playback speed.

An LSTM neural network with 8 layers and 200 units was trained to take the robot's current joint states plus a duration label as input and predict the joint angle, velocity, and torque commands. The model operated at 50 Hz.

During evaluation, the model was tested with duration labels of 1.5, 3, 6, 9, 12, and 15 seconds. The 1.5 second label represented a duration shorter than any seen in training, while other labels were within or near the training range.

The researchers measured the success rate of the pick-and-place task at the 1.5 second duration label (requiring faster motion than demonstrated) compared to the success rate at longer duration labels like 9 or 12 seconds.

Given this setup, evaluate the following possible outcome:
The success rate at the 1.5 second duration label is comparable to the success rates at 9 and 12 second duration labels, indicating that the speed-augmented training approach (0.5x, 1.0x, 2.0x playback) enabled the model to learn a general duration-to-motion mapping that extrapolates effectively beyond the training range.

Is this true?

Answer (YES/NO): NO